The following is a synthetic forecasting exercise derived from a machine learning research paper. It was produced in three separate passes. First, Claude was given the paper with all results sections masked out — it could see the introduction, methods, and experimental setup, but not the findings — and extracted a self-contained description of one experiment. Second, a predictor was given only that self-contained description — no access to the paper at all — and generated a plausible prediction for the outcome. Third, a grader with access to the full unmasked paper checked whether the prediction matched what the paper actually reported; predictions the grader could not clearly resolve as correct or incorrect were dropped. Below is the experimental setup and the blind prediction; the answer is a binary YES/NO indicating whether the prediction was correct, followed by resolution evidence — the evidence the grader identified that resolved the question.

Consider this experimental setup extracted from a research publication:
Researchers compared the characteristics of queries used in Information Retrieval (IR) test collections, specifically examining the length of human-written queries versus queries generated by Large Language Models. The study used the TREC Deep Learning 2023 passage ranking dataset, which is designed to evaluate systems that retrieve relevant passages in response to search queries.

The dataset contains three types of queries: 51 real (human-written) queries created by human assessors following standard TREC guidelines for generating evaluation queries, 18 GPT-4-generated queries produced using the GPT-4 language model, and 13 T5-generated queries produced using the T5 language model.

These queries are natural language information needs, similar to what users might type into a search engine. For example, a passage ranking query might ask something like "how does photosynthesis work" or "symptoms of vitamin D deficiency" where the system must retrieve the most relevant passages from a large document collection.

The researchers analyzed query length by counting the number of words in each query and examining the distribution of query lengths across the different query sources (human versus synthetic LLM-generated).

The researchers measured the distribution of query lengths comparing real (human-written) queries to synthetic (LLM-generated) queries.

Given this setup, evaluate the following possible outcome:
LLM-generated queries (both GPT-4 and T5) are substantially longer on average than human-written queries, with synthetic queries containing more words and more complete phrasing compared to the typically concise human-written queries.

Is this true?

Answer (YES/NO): YES